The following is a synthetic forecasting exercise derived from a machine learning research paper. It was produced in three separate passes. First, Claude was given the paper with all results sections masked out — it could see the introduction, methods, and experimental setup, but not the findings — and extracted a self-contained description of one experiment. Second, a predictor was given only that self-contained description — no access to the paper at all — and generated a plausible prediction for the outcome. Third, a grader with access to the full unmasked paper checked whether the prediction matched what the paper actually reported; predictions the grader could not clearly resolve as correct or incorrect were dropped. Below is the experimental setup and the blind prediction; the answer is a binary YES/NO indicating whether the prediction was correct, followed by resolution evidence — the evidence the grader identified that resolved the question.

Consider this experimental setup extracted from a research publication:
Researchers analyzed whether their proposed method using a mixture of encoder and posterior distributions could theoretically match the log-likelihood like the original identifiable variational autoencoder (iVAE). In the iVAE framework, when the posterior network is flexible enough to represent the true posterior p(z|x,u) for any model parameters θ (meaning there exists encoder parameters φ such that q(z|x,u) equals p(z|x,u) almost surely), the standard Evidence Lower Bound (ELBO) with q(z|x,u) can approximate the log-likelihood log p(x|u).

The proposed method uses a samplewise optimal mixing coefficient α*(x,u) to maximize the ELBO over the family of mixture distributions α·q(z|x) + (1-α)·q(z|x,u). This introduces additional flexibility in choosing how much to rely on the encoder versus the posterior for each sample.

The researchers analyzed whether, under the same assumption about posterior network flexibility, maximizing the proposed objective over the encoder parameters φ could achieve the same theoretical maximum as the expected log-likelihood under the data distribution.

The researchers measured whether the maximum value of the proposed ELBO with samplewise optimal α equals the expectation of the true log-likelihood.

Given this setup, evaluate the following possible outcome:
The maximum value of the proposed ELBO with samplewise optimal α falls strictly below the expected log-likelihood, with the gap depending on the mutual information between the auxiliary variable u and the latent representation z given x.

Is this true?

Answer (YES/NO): NO